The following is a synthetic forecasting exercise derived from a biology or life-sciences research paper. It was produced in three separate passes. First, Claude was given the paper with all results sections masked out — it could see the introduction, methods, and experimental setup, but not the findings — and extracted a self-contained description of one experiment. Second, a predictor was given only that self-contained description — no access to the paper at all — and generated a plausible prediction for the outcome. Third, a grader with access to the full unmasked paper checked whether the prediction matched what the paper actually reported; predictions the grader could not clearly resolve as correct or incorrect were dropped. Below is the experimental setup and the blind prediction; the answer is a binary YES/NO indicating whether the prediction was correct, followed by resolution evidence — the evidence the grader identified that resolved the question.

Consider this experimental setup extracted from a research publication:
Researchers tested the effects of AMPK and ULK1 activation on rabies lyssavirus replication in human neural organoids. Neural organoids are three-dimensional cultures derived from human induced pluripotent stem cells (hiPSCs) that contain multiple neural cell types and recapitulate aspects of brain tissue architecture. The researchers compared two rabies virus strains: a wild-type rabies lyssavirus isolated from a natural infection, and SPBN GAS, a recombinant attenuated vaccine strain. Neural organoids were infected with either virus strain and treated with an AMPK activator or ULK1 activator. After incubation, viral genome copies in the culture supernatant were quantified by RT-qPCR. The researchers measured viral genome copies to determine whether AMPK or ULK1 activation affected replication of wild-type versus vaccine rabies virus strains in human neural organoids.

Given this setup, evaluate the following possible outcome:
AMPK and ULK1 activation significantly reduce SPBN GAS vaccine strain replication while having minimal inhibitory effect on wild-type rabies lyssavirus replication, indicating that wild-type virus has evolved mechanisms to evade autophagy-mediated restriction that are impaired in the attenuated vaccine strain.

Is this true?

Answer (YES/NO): NO